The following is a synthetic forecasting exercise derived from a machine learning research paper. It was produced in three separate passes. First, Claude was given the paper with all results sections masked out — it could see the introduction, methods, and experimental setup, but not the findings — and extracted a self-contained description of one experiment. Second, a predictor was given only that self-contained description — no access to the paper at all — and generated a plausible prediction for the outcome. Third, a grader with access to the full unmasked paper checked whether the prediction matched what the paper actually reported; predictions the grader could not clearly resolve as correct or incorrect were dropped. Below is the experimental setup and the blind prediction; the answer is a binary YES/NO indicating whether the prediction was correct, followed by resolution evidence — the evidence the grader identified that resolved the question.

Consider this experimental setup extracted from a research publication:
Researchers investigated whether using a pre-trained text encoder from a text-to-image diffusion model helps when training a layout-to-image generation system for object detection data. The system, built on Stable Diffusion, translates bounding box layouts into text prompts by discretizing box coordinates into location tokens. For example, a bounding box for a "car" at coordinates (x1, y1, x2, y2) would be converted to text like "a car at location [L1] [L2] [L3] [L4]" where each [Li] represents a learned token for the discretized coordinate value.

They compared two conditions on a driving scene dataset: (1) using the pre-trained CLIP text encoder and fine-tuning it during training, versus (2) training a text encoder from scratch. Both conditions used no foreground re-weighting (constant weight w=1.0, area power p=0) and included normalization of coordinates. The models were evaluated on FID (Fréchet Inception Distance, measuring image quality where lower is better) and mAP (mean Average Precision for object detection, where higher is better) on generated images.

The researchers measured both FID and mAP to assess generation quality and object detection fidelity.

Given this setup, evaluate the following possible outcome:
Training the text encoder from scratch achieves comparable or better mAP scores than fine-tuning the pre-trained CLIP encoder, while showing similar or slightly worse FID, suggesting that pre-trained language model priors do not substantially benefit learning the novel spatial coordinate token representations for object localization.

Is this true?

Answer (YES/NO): NO